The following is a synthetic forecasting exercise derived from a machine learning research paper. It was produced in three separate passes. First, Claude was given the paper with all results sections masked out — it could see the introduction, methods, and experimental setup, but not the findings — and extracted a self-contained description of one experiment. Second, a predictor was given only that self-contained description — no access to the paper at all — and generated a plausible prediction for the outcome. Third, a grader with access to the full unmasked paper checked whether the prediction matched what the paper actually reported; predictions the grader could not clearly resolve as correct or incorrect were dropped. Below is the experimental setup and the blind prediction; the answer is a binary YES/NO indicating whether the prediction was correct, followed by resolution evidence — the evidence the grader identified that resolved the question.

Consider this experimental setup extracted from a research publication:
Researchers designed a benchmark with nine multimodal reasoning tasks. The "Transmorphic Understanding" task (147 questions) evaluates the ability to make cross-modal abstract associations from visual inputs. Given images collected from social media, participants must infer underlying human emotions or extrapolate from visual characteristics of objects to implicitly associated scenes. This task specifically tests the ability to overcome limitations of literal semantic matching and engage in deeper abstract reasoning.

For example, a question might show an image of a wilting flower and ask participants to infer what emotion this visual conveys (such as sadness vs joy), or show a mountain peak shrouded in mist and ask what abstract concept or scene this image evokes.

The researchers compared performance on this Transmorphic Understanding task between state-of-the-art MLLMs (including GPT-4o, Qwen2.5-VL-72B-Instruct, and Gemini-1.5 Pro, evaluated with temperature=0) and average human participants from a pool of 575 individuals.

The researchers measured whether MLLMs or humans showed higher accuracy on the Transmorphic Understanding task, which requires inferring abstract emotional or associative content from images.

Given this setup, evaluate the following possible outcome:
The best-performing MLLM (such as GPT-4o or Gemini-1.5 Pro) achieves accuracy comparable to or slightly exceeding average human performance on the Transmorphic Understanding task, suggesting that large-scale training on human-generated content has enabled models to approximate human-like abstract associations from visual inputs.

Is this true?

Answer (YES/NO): NO